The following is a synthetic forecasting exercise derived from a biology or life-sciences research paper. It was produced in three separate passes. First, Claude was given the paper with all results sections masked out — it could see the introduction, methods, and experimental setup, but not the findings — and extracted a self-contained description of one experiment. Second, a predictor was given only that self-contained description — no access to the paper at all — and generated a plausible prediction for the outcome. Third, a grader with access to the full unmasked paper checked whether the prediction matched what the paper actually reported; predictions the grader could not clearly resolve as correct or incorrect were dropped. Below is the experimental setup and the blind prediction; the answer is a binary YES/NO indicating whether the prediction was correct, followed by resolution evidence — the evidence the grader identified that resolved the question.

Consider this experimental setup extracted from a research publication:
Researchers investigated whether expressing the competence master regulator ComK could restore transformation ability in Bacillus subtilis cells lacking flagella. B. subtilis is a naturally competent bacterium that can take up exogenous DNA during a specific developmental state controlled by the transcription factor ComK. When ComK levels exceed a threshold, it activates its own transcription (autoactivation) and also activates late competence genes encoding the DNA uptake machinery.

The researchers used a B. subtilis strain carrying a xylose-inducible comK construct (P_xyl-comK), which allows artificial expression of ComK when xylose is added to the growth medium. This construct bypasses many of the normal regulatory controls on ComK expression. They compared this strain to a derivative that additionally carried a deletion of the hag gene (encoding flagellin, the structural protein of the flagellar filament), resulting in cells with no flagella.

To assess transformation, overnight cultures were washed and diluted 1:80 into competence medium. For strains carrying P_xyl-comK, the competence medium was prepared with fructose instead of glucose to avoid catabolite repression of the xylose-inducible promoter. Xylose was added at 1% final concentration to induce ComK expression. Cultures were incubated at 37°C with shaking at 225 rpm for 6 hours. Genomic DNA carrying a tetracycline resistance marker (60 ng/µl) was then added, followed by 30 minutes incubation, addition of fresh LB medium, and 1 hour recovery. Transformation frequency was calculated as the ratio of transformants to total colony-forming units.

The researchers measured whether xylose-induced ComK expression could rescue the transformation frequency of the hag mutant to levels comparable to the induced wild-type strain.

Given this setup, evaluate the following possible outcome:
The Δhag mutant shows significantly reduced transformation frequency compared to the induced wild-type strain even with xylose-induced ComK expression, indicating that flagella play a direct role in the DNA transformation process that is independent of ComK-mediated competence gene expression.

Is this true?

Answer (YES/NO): NO